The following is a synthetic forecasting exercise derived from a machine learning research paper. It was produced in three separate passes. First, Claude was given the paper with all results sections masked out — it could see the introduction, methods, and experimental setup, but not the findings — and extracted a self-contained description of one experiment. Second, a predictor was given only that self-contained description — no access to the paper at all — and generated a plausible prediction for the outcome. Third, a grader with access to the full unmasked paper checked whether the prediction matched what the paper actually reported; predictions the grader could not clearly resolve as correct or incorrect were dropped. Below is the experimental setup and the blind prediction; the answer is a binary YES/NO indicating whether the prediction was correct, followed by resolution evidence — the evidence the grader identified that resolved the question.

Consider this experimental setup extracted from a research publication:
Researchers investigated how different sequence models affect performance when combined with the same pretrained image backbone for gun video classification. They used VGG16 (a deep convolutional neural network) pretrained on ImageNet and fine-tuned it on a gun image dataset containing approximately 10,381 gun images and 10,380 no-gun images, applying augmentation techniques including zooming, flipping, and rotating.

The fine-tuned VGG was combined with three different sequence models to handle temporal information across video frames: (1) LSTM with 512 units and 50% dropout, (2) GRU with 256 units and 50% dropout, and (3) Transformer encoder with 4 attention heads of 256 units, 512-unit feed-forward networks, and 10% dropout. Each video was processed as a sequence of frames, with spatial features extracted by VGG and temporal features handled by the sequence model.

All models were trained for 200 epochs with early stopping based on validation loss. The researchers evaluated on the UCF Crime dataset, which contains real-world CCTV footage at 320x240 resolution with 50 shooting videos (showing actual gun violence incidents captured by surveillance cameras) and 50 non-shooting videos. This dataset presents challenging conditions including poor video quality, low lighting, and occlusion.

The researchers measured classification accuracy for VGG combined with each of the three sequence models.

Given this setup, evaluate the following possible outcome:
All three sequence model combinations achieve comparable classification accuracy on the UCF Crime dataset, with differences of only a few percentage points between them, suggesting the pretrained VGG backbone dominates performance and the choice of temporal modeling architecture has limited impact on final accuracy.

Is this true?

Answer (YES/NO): NO